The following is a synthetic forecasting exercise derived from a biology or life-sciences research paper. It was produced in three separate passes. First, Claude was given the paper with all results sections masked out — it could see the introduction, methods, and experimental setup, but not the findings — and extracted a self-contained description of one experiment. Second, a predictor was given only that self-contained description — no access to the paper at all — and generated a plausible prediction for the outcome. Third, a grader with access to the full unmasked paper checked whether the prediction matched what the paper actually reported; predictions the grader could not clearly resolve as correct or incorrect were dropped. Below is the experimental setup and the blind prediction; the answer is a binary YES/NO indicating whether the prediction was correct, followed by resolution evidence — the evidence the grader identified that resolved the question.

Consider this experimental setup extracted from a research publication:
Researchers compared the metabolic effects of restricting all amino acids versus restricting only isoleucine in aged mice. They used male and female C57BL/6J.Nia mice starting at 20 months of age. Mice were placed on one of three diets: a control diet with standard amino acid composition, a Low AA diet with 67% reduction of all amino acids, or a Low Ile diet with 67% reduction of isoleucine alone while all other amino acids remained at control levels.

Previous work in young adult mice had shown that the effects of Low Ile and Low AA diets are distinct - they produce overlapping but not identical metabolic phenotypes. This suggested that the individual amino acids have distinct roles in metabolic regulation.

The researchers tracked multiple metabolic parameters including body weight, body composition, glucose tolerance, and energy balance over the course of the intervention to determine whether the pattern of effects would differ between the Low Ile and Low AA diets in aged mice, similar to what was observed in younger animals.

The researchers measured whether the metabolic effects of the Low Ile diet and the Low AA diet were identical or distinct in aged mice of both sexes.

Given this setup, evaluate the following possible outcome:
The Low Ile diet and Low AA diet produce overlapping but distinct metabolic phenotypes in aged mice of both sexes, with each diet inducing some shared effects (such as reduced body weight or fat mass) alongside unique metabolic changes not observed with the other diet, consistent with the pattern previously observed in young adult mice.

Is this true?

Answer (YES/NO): YES